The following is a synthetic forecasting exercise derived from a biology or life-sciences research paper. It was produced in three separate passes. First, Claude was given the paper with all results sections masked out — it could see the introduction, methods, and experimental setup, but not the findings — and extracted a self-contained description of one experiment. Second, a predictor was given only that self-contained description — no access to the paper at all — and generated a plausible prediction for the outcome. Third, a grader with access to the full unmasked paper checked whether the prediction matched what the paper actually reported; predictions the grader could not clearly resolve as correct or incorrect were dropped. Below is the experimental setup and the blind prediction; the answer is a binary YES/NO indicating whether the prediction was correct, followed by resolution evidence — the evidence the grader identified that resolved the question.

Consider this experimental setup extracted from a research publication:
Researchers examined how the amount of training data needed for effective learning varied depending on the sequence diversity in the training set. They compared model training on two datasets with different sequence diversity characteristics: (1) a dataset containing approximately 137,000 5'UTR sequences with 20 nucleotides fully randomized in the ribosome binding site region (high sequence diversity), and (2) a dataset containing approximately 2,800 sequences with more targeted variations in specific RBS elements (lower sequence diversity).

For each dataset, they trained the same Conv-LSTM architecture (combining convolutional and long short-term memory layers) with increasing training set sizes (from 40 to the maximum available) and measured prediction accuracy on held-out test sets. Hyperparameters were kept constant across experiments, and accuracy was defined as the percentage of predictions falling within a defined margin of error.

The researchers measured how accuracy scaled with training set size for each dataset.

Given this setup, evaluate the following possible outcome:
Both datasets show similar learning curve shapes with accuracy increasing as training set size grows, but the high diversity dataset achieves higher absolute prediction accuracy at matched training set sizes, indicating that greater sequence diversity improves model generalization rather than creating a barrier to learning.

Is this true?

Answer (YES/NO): NO